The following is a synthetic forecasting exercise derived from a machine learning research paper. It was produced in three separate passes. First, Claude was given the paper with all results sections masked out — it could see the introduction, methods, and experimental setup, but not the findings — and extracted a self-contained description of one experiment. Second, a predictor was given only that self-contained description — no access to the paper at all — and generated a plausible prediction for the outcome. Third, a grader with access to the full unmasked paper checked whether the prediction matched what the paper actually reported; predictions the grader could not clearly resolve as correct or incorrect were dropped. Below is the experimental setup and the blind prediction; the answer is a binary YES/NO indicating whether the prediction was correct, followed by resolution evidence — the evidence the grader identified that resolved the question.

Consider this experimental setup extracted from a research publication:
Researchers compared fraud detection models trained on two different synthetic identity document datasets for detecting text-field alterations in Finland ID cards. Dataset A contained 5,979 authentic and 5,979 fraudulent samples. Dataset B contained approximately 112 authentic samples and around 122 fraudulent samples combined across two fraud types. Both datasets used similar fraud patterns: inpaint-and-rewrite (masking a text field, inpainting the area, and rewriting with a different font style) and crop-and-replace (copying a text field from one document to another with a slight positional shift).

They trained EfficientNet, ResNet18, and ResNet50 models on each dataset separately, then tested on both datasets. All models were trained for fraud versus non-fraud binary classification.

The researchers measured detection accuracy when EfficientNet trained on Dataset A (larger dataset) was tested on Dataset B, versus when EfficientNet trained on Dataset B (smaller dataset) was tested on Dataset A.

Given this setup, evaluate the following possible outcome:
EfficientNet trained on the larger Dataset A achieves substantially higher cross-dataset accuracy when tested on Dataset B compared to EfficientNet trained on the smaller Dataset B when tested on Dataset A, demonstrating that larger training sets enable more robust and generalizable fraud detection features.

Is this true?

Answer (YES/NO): YES